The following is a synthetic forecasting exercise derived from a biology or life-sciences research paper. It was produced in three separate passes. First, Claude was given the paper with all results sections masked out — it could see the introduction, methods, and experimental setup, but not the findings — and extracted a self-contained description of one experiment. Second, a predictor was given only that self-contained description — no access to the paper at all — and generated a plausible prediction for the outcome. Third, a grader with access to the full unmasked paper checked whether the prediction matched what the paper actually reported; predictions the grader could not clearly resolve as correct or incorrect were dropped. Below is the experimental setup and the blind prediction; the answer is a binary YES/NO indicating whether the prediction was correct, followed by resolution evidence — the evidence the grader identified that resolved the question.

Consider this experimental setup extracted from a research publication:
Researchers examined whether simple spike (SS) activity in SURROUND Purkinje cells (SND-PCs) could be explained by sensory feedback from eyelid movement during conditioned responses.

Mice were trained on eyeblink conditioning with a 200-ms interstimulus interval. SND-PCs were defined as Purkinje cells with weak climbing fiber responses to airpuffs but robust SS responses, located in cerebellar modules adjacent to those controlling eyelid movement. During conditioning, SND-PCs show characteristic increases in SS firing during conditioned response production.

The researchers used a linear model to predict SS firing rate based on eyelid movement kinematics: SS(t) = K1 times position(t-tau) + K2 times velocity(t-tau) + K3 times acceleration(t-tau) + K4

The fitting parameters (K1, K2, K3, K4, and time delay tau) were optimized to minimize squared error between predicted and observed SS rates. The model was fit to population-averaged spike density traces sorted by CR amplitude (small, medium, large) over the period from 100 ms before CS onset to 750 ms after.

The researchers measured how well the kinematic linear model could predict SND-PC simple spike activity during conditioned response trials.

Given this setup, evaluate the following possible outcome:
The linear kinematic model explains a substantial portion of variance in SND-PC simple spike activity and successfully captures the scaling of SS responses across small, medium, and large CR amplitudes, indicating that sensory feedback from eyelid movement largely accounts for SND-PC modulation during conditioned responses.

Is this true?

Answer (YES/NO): NO